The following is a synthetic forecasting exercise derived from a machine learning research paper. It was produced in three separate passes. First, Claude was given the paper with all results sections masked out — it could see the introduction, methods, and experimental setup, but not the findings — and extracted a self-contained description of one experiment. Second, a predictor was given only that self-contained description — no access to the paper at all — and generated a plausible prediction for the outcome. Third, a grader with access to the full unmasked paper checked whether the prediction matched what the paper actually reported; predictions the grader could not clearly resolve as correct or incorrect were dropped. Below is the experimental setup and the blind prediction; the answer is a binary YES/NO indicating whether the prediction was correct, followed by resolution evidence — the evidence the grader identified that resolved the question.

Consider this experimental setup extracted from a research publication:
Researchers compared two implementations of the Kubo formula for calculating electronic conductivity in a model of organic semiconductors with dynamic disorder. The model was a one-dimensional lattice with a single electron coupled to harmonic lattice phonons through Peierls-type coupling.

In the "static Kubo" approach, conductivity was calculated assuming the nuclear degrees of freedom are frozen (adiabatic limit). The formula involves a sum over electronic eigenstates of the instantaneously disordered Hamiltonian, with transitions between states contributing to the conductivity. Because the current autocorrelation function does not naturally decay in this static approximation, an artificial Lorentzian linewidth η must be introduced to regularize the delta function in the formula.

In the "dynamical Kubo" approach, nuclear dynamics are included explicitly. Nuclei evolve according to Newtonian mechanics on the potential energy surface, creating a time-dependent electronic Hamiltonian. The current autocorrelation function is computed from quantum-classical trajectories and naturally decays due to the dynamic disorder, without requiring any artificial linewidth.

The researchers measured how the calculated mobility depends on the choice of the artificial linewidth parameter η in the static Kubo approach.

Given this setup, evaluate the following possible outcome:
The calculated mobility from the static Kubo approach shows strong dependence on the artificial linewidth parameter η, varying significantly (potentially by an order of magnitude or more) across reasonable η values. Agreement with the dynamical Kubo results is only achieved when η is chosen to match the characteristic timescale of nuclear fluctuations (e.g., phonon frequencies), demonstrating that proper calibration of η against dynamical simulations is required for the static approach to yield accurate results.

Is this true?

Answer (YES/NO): NO